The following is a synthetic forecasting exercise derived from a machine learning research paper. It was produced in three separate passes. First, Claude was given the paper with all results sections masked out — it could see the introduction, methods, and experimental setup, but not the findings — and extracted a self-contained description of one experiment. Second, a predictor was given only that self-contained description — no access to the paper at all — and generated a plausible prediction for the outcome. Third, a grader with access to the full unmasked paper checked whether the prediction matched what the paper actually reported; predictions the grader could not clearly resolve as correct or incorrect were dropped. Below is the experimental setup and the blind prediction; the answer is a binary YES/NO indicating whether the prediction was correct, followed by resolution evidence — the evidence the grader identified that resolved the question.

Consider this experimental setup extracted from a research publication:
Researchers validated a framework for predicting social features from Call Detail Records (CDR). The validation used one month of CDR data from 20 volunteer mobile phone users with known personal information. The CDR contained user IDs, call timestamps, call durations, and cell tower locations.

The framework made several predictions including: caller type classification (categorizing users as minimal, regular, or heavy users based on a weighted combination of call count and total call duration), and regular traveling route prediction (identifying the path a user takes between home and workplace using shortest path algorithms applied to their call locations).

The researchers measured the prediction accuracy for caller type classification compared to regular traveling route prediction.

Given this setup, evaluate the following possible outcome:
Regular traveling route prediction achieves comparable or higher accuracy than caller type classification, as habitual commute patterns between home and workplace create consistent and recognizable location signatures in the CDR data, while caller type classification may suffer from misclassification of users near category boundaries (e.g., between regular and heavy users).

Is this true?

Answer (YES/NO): NO